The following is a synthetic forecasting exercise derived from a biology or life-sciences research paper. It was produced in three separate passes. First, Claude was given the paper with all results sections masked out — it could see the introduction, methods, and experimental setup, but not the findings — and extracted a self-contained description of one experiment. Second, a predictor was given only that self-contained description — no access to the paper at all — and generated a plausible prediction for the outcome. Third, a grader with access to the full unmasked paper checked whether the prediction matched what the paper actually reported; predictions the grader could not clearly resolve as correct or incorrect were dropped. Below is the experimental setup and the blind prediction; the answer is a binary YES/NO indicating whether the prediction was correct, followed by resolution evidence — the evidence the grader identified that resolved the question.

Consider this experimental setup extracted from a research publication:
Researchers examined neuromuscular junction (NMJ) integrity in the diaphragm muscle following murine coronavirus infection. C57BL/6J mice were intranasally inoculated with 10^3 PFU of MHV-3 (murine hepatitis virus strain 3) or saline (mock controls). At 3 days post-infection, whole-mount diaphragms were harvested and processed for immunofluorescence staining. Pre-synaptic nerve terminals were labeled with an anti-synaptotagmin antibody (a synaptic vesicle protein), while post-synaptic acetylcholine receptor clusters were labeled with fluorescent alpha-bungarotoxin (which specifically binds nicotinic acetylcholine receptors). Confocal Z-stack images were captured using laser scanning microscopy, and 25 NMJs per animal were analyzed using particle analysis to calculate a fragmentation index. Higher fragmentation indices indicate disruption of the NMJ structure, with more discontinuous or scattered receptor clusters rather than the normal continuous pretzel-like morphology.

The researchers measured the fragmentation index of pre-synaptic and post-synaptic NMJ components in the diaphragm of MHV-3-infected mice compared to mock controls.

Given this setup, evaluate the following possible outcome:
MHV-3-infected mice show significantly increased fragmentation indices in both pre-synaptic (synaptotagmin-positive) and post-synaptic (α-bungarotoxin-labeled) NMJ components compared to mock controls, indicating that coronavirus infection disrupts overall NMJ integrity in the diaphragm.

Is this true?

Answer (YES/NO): YES